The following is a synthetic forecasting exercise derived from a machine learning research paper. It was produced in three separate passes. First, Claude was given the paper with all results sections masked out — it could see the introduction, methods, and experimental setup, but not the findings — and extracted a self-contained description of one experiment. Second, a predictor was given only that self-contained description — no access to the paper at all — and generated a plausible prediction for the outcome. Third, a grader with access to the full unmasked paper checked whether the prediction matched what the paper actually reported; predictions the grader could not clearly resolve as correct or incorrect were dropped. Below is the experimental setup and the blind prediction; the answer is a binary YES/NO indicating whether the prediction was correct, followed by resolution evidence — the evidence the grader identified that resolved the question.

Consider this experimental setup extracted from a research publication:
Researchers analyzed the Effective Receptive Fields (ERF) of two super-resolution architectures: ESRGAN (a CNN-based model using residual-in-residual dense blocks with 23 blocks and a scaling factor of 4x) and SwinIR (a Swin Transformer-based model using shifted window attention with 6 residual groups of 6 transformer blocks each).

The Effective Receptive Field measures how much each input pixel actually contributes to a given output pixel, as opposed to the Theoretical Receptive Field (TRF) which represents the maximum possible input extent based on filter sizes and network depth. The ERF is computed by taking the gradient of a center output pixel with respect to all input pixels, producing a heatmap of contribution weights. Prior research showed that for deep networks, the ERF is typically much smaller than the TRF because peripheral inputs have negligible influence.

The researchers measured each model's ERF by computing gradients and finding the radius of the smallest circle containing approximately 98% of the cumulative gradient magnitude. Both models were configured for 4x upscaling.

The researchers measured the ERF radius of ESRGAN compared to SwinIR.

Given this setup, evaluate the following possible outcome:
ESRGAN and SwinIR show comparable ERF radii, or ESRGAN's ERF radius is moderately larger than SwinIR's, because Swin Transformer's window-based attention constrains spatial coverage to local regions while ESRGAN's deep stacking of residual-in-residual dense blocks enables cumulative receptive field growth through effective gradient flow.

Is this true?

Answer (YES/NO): NO